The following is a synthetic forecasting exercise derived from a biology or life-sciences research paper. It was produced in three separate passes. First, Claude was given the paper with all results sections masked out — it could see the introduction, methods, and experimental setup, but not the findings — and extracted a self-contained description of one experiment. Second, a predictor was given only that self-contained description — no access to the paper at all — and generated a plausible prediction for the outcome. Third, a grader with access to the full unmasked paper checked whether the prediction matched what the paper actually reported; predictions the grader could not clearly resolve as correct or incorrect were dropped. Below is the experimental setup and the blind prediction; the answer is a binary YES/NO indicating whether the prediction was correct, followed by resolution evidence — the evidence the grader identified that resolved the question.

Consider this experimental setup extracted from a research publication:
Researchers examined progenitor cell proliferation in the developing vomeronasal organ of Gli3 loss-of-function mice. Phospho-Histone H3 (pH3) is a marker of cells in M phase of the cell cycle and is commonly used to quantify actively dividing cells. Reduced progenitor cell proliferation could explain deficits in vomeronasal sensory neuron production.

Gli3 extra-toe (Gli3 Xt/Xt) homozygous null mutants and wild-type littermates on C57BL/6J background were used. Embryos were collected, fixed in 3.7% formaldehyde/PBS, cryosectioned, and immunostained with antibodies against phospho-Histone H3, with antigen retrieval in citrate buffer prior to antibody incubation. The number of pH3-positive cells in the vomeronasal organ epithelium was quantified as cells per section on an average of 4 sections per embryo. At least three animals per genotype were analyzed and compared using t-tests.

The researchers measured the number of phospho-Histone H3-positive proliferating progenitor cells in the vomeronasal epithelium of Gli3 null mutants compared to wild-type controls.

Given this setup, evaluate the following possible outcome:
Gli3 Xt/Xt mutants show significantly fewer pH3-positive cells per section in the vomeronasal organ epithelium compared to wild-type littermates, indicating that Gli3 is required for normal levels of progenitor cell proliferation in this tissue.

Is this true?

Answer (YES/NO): YES